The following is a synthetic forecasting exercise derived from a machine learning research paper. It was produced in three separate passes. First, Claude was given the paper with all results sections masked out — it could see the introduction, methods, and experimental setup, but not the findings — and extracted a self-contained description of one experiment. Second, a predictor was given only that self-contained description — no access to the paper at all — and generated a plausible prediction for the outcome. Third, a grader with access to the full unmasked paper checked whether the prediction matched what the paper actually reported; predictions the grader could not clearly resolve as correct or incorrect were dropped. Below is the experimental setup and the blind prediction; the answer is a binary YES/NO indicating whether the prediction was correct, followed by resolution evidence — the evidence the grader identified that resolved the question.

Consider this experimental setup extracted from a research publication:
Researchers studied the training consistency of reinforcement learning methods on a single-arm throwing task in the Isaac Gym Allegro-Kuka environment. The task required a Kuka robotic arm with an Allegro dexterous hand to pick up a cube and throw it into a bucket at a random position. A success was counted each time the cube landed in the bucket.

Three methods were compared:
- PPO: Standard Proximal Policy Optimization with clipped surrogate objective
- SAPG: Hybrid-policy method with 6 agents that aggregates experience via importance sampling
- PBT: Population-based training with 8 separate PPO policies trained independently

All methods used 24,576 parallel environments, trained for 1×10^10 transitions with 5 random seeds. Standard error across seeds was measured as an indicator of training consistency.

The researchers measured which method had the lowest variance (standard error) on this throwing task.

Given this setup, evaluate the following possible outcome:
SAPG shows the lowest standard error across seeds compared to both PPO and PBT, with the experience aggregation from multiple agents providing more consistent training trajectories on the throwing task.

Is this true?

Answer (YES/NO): NO